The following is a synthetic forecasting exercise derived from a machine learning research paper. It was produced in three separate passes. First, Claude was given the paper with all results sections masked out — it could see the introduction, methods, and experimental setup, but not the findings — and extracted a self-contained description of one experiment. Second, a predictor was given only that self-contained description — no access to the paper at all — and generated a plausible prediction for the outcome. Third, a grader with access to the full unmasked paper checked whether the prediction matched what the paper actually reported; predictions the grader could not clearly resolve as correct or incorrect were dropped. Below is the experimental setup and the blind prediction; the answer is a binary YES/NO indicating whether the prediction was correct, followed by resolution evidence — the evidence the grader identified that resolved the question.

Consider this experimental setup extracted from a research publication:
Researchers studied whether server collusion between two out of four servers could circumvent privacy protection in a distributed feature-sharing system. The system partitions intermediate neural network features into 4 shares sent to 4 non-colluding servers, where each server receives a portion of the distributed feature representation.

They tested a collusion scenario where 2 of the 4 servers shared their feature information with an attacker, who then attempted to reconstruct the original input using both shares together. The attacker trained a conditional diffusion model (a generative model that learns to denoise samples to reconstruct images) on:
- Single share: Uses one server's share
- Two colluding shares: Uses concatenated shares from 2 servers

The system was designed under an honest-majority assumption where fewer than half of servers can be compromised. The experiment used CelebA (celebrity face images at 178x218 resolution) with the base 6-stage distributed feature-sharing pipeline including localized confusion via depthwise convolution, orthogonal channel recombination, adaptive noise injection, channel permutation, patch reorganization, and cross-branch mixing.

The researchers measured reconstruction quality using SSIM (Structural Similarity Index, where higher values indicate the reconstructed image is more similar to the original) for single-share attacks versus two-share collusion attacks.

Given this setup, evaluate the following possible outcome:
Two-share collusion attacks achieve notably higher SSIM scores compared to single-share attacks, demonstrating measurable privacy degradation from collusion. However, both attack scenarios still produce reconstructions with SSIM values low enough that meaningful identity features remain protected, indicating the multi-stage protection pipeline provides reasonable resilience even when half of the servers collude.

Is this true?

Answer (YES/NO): NO